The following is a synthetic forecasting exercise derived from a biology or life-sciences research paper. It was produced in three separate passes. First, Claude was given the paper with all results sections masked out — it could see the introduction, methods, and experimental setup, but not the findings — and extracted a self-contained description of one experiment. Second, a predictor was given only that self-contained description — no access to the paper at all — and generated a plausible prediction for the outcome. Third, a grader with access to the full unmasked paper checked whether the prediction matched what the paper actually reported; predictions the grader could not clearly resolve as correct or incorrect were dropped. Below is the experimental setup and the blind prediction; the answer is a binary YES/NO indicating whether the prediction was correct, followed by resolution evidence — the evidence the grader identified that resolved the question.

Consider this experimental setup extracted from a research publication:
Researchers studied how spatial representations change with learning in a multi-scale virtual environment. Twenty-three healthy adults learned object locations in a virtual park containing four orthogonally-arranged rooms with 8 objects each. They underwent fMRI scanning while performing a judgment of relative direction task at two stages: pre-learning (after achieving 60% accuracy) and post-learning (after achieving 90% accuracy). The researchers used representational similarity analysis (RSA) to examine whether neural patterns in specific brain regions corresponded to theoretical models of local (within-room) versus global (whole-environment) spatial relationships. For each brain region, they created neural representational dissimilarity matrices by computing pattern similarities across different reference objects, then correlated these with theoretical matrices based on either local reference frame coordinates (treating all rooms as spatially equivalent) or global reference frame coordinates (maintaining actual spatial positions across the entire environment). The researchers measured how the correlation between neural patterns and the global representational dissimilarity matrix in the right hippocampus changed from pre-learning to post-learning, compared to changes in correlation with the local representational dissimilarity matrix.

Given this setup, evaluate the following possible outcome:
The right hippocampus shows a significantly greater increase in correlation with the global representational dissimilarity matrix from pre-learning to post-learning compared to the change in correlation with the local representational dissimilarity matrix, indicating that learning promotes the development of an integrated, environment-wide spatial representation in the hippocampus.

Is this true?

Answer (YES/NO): YES